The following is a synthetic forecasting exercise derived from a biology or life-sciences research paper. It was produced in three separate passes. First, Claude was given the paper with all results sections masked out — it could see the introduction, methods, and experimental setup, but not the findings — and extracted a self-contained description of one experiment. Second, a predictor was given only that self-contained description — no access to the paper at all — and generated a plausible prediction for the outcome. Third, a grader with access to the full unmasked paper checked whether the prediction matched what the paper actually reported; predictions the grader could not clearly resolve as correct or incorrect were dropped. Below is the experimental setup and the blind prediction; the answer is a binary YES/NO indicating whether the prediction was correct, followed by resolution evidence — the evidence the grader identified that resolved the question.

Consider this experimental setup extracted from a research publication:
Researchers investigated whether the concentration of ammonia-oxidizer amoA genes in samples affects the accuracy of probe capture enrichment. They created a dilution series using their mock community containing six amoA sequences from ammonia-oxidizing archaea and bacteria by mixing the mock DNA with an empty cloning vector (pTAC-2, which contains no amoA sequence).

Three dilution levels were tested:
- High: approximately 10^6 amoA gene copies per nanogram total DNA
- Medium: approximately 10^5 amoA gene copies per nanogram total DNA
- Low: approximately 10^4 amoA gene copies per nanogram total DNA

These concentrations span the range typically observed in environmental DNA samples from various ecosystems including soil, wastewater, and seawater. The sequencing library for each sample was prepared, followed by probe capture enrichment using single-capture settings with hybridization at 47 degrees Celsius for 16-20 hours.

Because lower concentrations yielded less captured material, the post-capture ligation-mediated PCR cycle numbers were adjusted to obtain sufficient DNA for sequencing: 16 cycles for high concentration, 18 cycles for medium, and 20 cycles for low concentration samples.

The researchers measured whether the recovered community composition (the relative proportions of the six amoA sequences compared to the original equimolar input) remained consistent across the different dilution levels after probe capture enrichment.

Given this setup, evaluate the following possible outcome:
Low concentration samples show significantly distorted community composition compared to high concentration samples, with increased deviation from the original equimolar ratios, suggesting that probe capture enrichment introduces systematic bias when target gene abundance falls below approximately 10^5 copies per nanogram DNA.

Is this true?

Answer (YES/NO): NO